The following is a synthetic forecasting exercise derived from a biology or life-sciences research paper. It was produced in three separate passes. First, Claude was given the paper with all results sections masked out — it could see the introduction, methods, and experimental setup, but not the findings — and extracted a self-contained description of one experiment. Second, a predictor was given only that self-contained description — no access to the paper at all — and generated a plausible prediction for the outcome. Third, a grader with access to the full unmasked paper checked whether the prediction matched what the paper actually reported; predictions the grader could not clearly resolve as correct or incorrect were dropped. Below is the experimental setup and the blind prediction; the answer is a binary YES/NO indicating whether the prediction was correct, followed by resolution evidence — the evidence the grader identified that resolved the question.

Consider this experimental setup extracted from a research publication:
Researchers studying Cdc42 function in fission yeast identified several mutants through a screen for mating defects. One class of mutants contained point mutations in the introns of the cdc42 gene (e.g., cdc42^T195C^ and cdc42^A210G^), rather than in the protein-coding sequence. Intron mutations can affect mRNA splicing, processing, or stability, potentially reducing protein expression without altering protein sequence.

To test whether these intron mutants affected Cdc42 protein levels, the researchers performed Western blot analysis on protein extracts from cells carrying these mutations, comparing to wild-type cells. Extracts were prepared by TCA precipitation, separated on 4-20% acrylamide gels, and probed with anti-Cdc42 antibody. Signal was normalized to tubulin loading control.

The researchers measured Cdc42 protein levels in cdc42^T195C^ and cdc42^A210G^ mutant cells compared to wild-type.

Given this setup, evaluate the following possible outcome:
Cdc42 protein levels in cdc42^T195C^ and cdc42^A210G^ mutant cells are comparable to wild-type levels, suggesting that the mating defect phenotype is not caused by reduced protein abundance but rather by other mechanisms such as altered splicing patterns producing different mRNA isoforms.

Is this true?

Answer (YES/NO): NO